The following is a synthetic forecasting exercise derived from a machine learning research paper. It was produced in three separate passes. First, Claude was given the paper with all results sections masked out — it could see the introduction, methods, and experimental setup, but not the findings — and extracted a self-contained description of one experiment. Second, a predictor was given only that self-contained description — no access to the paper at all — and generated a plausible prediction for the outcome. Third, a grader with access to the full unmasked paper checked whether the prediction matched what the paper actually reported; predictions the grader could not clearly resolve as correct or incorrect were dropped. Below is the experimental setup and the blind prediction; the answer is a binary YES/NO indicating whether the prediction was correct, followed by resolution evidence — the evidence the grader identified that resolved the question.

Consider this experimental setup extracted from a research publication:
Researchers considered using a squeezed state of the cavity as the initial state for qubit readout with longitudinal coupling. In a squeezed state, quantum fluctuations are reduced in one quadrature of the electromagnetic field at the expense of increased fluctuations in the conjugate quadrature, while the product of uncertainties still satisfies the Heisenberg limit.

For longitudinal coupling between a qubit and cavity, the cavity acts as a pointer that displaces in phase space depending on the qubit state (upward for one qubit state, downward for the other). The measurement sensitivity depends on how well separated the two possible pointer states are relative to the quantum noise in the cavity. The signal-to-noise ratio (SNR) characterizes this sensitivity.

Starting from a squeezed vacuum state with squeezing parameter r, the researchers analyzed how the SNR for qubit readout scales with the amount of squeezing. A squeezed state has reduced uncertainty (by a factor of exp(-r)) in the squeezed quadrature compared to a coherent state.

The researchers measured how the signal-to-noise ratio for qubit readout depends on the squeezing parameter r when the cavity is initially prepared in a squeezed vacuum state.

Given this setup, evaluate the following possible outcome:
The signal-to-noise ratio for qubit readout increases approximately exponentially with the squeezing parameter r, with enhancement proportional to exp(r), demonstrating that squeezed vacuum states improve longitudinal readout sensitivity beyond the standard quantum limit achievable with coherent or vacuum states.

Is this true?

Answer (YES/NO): NO